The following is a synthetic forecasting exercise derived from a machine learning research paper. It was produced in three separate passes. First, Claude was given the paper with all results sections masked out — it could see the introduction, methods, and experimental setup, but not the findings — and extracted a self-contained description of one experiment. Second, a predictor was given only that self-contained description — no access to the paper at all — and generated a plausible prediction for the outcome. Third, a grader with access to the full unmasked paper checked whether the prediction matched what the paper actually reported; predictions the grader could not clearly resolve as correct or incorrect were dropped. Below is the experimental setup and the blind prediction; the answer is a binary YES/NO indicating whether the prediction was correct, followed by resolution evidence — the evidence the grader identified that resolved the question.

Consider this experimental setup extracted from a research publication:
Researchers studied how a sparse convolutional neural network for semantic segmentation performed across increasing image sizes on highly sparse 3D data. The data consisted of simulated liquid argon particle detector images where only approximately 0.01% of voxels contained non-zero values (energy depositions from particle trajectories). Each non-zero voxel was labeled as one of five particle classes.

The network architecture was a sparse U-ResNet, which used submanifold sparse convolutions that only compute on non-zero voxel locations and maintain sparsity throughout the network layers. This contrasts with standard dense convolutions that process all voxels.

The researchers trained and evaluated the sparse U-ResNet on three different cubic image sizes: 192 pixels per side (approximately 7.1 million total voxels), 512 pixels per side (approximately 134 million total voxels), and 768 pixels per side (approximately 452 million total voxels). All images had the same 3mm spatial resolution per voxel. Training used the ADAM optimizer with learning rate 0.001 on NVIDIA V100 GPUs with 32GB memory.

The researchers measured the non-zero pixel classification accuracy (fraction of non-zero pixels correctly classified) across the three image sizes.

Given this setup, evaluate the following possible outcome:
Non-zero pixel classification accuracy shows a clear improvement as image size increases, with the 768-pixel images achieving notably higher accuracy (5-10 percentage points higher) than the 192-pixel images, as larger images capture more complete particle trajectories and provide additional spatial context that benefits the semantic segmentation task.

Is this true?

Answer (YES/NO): NO